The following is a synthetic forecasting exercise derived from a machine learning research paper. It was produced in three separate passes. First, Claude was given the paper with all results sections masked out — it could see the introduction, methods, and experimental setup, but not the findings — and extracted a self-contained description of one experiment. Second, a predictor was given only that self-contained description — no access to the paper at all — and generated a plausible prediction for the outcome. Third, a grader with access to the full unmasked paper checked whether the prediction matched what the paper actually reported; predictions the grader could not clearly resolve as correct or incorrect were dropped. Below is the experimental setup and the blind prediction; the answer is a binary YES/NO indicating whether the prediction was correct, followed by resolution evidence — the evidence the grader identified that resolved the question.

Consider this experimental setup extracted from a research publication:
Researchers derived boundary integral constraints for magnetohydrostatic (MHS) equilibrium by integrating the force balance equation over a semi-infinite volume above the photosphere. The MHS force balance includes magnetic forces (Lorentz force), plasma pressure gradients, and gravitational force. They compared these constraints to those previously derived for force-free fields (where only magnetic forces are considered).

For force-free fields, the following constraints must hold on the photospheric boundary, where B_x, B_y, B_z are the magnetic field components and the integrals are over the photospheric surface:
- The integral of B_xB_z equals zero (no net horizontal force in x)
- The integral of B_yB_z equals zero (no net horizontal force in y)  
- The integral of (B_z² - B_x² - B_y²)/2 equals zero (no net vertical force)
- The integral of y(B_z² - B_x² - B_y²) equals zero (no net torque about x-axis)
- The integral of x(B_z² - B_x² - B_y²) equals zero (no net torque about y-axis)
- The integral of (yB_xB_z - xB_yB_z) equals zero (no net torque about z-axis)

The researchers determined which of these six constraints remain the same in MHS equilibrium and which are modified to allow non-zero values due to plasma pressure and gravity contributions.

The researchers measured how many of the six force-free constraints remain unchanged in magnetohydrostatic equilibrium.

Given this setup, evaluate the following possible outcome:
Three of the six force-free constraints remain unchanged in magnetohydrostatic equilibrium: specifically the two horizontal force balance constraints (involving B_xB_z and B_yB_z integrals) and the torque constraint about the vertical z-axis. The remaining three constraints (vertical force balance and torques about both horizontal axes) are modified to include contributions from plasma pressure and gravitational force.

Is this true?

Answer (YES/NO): YES